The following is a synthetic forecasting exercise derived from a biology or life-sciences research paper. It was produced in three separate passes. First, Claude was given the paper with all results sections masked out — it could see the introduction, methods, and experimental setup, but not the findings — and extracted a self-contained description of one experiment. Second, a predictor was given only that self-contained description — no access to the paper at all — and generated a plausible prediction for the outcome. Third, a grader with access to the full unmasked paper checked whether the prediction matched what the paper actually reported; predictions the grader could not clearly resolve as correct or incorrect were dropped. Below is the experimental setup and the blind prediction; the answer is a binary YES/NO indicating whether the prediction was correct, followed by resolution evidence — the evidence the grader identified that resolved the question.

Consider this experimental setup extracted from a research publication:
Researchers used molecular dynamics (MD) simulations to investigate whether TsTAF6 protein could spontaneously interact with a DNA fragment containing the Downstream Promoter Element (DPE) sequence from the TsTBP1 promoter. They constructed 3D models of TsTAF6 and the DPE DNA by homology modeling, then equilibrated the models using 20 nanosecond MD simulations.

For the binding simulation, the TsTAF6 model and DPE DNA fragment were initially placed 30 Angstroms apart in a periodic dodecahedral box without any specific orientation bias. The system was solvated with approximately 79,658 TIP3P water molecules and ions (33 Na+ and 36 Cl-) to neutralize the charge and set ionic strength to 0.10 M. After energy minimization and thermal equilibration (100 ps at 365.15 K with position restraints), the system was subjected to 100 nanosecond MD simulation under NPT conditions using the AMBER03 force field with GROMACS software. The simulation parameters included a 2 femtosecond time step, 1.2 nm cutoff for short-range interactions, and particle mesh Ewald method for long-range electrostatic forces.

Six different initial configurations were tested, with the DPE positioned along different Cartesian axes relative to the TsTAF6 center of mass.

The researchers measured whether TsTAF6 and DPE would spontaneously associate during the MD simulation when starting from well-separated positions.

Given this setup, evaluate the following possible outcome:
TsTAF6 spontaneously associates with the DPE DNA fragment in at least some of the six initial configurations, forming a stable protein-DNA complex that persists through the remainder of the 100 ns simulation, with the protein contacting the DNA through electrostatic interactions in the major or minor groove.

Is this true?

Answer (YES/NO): YES